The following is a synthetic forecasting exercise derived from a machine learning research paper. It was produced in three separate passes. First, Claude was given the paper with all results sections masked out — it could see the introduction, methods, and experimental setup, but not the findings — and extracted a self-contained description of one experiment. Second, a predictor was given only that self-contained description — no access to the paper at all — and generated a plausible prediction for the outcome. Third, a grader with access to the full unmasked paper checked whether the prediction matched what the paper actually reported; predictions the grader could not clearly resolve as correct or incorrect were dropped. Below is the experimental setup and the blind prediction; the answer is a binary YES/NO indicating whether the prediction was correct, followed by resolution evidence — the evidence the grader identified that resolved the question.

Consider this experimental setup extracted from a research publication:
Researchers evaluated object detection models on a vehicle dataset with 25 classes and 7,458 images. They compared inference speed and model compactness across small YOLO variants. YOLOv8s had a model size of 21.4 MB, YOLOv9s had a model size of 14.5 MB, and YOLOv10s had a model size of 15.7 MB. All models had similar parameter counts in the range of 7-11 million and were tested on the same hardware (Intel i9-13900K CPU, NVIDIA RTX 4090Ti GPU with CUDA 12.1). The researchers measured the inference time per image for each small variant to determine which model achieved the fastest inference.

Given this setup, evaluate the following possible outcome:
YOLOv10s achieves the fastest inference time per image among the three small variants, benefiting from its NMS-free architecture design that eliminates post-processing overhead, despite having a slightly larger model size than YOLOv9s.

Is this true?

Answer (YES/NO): NO